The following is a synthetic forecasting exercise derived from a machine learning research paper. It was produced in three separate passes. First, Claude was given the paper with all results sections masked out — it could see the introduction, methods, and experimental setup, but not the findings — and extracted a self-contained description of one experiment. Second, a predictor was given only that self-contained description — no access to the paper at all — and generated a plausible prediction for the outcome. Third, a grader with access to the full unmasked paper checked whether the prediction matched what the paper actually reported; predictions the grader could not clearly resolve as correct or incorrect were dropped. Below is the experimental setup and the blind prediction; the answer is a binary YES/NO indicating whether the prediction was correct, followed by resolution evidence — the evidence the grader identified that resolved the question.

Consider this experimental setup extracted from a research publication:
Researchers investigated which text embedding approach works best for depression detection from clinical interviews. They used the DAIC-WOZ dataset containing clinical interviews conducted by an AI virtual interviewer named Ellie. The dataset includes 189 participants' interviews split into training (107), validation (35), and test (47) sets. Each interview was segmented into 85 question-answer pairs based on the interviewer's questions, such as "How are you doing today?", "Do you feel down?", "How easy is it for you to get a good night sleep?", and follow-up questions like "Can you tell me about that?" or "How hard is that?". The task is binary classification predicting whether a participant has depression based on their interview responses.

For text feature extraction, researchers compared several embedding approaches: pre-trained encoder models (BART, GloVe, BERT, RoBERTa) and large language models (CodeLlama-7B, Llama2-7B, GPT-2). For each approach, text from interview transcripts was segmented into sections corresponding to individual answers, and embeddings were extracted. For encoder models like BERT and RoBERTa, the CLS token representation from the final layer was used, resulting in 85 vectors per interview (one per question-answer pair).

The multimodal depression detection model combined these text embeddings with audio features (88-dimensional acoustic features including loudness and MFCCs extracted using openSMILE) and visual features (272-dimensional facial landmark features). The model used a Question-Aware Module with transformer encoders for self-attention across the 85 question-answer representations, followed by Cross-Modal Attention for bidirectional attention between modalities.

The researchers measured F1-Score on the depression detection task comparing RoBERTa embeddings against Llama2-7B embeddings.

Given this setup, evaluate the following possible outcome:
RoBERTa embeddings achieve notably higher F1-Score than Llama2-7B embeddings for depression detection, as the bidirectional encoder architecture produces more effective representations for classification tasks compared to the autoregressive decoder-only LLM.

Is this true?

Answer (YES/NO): NO